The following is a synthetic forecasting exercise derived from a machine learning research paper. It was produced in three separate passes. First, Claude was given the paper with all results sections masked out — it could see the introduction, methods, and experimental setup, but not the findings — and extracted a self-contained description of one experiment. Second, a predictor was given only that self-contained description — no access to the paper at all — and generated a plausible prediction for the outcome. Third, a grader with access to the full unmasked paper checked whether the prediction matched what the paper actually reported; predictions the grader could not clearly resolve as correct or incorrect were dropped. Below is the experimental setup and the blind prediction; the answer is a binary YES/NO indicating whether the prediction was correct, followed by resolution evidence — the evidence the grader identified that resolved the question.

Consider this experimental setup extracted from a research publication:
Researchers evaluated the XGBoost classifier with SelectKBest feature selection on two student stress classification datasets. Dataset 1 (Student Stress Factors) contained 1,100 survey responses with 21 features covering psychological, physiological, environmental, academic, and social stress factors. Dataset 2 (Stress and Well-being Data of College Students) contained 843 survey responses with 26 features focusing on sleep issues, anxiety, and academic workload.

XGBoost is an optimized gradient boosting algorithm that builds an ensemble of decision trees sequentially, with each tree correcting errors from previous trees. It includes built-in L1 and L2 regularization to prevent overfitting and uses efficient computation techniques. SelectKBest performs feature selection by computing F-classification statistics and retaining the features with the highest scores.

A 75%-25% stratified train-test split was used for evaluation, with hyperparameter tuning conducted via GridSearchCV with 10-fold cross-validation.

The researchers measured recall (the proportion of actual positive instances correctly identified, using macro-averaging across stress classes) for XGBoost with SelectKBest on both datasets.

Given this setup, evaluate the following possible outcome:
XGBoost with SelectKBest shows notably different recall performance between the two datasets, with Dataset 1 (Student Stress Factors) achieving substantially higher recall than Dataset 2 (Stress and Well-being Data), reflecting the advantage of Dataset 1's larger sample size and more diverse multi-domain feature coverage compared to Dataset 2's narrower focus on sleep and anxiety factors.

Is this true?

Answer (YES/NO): YES